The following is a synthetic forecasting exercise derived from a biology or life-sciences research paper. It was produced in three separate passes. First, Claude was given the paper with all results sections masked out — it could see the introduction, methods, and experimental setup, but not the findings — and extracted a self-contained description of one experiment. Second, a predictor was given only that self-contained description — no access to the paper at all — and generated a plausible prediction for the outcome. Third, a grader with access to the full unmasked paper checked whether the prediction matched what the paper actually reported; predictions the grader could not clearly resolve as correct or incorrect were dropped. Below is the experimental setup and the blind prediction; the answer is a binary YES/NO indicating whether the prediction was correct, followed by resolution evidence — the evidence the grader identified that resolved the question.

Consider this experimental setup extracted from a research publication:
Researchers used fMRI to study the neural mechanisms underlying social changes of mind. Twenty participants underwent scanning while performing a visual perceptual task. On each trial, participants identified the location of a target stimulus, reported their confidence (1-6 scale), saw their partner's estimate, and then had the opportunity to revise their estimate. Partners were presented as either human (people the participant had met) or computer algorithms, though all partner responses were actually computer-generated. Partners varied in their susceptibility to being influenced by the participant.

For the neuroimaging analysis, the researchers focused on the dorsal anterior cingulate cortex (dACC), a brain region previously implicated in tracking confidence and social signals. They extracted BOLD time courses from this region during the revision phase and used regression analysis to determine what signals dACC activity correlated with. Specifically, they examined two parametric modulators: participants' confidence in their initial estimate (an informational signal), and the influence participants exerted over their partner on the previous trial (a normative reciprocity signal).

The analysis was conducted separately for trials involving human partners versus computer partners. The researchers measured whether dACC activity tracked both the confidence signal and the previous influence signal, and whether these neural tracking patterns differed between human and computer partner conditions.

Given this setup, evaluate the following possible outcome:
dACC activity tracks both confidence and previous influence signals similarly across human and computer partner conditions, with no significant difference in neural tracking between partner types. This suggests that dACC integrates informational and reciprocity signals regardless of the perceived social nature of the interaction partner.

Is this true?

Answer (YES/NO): NO